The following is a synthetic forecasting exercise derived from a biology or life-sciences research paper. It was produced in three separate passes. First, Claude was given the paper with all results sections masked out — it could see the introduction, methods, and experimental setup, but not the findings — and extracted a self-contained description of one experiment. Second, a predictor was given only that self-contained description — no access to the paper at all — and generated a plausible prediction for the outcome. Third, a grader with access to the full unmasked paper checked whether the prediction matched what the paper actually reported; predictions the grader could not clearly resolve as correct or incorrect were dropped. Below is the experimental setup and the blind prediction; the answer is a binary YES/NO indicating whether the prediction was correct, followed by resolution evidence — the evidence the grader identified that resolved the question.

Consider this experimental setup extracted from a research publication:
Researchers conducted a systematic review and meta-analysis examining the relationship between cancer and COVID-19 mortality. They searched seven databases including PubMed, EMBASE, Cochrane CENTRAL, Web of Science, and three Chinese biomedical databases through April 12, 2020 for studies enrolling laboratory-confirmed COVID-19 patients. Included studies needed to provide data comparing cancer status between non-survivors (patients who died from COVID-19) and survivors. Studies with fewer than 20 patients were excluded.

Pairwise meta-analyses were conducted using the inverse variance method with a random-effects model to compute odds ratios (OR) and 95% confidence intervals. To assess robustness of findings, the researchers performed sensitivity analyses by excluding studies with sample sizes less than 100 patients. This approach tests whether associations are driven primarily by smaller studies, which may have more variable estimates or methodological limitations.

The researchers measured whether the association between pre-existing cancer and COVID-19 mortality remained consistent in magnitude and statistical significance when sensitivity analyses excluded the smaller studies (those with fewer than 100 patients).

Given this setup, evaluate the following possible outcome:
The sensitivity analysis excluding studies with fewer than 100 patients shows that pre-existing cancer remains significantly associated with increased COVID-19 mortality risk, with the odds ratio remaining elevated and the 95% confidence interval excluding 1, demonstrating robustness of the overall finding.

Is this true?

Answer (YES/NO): YES